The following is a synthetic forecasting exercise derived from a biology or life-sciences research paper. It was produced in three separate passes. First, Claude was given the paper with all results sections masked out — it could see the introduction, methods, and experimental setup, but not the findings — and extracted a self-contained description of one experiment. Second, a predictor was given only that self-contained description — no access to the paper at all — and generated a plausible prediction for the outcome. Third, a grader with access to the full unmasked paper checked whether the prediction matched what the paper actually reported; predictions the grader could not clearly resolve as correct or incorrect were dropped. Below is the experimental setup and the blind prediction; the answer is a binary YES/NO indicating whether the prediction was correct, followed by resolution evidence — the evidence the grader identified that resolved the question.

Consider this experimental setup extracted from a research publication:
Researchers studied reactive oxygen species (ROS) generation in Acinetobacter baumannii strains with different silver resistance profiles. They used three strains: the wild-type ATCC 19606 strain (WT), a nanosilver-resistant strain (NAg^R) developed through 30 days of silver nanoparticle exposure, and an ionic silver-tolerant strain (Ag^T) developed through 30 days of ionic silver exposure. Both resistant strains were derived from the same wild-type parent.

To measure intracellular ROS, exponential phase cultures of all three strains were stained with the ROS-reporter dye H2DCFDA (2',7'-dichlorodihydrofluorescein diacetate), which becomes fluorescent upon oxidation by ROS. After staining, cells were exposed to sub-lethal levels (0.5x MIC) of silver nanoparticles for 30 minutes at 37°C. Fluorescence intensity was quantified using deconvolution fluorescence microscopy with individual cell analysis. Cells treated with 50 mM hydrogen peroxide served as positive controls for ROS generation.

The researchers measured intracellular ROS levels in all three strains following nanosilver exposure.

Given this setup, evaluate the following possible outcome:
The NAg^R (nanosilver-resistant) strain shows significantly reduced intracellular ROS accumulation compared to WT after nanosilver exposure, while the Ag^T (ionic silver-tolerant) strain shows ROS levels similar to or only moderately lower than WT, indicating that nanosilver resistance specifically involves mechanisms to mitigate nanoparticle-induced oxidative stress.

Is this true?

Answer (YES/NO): NO